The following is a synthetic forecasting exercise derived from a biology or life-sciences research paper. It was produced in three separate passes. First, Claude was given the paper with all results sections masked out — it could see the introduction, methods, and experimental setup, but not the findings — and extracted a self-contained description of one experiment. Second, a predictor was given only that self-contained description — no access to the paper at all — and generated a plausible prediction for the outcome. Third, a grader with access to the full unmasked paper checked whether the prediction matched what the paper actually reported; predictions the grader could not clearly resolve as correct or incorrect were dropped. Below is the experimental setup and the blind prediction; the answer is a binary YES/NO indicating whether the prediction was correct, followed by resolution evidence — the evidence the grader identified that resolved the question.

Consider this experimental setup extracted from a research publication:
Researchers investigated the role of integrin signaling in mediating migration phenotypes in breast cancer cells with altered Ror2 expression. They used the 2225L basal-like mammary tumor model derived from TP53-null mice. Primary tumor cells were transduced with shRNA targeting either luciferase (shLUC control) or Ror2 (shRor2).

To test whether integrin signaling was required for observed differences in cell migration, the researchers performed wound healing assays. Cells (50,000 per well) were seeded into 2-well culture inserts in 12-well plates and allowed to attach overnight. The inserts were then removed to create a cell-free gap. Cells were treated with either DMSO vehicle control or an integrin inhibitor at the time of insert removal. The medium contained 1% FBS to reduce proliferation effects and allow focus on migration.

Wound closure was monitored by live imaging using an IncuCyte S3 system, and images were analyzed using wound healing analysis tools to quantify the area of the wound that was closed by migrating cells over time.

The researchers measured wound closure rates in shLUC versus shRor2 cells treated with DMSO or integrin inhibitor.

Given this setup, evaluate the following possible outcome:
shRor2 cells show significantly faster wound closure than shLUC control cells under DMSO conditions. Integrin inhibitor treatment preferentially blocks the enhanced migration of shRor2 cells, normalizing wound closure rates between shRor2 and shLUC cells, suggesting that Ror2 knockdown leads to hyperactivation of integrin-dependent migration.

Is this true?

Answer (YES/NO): YES